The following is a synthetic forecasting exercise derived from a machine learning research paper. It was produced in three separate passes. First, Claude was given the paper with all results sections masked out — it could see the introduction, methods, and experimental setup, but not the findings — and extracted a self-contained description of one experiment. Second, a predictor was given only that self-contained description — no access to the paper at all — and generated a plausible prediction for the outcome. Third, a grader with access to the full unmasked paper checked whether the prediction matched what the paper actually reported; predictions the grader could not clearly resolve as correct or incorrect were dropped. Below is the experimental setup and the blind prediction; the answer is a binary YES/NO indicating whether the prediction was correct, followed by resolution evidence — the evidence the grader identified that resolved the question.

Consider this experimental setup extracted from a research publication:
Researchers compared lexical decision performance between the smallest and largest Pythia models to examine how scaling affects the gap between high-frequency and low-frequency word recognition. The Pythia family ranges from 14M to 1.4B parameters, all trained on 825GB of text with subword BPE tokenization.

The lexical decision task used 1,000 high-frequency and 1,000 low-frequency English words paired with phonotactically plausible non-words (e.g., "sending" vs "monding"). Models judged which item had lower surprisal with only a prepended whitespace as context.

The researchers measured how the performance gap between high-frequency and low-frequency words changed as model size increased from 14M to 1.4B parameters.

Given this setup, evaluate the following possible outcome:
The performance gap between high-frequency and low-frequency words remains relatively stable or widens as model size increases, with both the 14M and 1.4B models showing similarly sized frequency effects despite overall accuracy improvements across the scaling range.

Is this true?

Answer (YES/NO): YES